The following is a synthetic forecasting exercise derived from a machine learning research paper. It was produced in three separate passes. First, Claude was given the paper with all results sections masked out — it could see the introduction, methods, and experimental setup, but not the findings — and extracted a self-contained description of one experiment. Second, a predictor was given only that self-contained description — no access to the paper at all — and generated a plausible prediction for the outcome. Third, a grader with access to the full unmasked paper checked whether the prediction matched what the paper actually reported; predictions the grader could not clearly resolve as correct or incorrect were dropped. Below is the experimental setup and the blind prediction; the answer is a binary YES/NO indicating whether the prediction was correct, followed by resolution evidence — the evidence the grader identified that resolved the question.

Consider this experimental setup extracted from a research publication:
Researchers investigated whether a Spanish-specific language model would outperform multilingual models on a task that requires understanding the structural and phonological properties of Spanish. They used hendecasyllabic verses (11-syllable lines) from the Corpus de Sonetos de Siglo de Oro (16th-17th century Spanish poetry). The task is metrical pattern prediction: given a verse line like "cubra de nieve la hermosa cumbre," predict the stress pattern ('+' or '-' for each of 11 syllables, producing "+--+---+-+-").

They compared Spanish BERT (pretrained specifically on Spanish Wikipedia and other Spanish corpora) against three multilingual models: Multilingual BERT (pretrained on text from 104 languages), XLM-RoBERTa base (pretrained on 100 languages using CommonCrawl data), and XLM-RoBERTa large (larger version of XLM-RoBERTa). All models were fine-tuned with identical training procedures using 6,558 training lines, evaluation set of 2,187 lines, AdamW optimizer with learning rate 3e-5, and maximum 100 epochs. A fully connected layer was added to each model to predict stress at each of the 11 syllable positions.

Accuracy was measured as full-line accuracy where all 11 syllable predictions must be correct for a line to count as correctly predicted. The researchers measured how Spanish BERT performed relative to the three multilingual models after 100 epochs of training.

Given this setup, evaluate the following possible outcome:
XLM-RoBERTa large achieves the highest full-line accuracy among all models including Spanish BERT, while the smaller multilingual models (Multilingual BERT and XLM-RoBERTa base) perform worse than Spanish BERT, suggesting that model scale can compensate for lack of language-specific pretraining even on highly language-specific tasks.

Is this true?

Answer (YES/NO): NO